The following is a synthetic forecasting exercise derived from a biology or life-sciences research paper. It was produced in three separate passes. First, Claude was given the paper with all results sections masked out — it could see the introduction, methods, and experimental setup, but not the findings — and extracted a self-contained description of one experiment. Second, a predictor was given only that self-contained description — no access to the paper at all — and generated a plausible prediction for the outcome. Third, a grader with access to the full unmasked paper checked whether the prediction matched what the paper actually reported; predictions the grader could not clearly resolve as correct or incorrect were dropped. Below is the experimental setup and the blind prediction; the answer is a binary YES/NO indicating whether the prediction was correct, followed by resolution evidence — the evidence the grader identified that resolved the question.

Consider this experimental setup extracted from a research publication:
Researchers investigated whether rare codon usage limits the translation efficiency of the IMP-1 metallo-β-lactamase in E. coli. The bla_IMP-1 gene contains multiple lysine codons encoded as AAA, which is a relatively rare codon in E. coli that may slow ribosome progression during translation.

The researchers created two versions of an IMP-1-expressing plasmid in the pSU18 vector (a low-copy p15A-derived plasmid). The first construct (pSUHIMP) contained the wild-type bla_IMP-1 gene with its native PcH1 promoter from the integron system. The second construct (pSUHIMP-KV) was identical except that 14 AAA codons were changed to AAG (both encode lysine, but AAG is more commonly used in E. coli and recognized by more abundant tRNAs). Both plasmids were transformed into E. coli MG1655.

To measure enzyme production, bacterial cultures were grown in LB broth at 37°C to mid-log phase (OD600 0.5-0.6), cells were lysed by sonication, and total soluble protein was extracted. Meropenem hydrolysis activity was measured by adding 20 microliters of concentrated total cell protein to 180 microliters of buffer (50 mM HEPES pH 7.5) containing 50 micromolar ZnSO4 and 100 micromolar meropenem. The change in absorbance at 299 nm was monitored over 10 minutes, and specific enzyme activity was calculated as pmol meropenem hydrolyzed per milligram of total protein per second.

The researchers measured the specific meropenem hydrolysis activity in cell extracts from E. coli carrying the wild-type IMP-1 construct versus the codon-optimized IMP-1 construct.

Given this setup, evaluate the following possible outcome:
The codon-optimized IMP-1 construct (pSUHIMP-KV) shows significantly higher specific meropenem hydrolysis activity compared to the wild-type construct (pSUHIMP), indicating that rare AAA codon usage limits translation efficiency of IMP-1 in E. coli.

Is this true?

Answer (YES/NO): YES